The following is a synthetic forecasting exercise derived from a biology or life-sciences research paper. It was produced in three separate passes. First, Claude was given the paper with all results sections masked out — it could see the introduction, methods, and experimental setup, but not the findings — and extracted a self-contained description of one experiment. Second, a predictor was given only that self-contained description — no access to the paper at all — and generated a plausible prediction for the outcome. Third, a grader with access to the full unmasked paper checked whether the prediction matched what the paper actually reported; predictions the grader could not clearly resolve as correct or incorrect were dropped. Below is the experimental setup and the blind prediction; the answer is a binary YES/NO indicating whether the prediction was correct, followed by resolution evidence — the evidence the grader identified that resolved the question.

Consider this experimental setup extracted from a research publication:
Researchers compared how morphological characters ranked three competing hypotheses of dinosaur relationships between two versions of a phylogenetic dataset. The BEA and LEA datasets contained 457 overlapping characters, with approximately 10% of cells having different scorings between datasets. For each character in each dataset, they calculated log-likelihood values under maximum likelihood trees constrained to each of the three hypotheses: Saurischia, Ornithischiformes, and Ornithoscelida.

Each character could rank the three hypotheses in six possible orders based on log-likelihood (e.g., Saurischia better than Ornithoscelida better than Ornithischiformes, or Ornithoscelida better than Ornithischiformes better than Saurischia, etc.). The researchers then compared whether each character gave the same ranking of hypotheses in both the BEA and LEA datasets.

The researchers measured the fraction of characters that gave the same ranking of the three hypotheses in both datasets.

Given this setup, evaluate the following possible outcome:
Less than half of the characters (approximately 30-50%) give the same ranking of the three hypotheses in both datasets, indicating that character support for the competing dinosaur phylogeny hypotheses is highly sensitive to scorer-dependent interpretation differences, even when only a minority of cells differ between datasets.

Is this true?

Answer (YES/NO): NO